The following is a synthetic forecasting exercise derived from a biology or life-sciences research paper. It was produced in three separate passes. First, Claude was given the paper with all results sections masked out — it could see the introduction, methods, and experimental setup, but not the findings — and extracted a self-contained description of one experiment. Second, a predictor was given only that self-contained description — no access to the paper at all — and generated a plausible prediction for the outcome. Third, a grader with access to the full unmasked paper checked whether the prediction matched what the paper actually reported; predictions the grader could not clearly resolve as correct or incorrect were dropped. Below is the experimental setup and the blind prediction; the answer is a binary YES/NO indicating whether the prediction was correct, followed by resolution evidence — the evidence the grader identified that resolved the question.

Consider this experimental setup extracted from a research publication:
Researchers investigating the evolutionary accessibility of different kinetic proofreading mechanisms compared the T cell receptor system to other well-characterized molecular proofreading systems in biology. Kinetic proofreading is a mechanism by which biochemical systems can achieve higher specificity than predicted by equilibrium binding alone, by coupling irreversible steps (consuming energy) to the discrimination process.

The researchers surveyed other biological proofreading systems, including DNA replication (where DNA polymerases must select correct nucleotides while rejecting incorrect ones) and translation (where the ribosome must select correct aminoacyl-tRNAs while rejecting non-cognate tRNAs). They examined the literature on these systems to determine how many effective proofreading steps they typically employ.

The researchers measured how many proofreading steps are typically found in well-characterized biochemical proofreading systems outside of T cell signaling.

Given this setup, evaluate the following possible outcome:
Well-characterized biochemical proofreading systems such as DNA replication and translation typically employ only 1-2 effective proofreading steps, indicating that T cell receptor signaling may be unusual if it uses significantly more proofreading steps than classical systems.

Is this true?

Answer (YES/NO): YES